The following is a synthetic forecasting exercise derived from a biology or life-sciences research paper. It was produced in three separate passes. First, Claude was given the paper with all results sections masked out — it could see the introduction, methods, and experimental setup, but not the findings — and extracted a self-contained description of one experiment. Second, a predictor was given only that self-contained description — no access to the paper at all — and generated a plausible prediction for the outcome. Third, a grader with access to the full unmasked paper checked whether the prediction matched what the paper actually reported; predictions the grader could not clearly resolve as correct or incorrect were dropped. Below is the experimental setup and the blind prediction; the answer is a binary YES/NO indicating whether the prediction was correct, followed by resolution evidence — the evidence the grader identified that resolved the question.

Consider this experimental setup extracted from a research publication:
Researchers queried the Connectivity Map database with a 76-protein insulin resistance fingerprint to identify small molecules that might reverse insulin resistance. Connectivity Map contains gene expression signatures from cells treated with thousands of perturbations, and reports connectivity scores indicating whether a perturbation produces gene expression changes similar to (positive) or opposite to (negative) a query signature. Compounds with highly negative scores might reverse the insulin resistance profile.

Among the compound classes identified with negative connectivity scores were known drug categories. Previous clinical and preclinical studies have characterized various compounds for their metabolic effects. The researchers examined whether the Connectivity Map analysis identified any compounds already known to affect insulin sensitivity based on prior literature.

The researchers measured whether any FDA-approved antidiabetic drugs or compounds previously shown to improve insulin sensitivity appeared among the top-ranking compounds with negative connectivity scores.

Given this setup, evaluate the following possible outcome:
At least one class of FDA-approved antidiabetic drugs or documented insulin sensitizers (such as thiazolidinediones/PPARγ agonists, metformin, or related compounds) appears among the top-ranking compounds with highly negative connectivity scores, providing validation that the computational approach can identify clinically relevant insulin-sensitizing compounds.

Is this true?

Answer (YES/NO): YES